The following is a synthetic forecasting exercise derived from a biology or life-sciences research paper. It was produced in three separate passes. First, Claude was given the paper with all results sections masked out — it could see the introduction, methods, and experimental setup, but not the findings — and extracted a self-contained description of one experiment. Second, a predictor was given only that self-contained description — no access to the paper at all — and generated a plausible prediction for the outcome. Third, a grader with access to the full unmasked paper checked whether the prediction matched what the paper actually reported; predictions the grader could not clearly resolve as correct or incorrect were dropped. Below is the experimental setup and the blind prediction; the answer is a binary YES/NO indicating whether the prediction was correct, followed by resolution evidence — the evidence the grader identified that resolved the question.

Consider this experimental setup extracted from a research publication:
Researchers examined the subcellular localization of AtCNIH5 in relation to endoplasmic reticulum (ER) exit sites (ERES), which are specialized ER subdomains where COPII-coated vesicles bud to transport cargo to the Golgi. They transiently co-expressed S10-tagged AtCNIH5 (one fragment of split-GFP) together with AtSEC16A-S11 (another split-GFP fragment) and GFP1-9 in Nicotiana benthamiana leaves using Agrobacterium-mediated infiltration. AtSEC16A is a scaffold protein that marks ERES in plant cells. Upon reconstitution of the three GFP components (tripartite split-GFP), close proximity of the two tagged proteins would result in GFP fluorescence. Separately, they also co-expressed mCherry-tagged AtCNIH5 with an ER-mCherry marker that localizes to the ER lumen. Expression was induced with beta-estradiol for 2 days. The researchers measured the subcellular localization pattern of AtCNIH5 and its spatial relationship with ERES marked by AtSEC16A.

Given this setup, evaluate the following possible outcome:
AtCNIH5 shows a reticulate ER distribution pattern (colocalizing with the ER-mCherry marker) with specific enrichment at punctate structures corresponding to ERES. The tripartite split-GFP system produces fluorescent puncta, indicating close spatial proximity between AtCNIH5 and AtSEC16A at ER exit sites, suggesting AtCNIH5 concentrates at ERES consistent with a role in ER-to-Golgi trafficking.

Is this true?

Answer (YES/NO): NO